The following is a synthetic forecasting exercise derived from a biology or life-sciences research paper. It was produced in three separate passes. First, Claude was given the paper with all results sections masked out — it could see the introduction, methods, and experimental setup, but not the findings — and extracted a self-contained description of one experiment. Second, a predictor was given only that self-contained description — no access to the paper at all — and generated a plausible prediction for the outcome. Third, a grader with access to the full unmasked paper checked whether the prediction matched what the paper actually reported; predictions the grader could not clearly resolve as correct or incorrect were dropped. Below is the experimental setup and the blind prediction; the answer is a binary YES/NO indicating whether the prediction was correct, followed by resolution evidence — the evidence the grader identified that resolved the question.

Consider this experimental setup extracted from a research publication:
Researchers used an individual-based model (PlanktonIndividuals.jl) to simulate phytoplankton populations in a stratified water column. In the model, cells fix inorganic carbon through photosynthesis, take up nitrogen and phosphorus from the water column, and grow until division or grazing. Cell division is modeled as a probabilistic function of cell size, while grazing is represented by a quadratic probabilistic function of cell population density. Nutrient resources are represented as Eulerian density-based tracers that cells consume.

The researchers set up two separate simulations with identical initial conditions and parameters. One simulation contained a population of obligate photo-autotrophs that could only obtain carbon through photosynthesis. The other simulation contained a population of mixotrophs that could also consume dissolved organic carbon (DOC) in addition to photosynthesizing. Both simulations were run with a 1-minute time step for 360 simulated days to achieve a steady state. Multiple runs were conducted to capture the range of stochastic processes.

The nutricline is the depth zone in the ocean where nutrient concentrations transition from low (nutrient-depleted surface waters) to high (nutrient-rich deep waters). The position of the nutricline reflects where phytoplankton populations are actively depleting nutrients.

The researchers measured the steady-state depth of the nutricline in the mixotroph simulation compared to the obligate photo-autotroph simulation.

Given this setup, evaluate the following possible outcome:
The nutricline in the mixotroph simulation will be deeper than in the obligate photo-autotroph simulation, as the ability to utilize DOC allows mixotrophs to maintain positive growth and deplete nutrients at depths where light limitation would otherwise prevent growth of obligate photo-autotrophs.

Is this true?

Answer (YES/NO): YES